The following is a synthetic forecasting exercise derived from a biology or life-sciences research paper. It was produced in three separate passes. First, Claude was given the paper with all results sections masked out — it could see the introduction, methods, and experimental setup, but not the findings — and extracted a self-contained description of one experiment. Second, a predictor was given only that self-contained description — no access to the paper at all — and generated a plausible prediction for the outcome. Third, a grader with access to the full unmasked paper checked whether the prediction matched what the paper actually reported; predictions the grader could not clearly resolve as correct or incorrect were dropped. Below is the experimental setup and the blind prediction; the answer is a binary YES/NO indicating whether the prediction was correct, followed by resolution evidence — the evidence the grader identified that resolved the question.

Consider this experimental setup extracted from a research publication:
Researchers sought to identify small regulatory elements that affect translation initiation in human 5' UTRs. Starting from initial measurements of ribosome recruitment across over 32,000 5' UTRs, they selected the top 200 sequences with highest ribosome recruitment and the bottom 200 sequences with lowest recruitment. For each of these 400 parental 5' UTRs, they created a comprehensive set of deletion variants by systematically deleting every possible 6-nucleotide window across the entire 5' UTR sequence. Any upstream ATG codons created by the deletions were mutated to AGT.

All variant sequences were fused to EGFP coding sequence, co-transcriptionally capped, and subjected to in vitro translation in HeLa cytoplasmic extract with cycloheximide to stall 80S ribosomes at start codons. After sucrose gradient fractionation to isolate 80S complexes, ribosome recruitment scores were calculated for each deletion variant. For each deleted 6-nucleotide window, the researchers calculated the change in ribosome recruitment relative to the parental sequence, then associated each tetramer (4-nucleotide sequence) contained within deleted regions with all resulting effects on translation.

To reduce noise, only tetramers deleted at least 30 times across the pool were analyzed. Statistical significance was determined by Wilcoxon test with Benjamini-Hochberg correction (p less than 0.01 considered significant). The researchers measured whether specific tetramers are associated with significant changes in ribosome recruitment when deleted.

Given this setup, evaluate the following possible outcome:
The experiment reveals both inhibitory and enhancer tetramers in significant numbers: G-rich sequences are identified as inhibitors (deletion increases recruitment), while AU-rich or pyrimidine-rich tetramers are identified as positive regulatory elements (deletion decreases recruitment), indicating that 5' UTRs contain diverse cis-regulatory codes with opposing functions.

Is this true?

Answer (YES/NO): NO